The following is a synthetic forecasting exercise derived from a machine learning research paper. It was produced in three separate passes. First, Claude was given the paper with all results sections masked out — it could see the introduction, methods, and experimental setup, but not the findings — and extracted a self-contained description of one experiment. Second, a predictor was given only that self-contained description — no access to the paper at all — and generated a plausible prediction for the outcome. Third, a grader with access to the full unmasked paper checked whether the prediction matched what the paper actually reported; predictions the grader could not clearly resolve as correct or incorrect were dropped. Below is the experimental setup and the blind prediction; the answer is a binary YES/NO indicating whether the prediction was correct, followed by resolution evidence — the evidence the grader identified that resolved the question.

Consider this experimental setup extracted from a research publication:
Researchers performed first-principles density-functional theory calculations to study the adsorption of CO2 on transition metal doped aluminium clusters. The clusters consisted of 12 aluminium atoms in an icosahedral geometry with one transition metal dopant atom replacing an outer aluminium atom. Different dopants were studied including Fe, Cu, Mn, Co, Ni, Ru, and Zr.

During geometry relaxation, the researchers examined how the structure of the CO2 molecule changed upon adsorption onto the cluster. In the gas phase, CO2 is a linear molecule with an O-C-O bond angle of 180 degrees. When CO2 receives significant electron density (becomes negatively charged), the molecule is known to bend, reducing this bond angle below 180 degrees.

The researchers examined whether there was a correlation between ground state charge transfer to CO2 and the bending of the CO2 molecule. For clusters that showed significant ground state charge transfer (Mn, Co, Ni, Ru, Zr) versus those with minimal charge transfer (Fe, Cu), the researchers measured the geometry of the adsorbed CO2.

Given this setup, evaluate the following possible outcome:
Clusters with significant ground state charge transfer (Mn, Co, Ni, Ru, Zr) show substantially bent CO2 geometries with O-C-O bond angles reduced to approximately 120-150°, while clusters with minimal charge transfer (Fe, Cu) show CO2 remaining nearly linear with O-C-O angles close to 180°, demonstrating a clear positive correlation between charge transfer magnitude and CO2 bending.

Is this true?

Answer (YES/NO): YES